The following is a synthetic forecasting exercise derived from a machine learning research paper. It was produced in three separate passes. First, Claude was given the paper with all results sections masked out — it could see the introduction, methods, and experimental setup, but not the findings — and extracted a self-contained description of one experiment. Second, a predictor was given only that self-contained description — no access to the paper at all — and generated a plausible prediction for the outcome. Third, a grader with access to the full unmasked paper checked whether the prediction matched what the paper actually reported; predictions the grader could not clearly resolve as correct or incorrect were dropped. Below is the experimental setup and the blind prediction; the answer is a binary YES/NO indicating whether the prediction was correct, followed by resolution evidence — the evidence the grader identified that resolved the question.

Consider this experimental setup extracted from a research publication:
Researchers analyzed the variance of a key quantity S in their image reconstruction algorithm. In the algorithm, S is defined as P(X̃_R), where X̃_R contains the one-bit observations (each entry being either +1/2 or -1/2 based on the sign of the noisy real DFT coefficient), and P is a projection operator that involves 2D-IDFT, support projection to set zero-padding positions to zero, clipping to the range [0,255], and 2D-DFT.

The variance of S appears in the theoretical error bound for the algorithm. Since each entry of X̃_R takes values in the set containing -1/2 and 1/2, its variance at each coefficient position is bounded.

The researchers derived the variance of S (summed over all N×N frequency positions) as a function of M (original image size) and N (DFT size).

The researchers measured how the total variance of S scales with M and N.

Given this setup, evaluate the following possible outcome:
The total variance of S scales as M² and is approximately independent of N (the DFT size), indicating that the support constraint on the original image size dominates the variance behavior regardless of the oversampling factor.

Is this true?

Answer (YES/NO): YES